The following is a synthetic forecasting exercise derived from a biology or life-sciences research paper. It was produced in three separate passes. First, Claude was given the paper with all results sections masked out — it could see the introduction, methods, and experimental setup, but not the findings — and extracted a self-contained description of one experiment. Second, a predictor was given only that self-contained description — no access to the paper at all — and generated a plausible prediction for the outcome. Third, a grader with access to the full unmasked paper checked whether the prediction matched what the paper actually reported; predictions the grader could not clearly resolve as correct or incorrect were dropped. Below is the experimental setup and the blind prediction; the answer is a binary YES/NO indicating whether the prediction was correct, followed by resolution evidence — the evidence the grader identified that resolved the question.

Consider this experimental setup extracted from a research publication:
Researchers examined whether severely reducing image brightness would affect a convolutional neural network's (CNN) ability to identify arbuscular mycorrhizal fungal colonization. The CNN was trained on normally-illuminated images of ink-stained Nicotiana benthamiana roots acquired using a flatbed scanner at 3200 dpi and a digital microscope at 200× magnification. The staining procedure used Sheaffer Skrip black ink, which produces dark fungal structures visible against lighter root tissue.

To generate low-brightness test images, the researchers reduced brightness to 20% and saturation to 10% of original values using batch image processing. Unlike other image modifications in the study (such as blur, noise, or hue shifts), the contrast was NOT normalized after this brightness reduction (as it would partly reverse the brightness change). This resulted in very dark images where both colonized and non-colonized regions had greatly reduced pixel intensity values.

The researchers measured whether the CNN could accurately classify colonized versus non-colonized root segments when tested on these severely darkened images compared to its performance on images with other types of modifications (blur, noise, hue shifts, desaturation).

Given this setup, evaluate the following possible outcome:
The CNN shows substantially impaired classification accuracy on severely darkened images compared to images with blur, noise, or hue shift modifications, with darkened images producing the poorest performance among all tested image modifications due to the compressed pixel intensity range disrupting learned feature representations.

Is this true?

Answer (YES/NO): NO